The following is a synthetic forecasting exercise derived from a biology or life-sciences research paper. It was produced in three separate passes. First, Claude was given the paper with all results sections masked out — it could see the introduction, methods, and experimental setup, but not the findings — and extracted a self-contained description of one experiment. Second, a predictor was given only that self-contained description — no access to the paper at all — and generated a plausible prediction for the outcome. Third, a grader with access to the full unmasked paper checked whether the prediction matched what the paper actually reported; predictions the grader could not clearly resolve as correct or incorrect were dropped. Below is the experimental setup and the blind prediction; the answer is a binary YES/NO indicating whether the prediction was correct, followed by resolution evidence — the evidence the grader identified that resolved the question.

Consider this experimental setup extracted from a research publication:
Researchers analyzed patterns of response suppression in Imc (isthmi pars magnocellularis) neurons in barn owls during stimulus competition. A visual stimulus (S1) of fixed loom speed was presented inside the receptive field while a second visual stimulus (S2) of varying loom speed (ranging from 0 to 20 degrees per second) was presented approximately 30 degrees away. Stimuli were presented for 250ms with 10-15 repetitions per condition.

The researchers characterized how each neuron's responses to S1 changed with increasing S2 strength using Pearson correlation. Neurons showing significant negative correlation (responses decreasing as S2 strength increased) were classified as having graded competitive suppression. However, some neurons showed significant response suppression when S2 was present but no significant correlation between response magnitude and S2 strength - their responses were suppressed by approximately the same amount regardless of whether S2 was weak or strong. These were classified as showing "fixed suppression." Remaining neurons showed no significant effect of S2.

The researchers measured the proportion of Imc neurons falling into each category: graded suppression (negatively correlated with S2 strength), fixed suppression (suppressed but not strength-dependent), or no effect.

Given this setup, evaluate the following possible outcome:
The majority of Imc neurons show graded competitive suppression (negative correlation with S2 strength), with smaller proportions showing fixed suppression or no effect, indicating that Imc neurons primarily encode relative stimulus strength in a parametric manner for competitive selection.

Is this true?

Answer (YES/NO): YES